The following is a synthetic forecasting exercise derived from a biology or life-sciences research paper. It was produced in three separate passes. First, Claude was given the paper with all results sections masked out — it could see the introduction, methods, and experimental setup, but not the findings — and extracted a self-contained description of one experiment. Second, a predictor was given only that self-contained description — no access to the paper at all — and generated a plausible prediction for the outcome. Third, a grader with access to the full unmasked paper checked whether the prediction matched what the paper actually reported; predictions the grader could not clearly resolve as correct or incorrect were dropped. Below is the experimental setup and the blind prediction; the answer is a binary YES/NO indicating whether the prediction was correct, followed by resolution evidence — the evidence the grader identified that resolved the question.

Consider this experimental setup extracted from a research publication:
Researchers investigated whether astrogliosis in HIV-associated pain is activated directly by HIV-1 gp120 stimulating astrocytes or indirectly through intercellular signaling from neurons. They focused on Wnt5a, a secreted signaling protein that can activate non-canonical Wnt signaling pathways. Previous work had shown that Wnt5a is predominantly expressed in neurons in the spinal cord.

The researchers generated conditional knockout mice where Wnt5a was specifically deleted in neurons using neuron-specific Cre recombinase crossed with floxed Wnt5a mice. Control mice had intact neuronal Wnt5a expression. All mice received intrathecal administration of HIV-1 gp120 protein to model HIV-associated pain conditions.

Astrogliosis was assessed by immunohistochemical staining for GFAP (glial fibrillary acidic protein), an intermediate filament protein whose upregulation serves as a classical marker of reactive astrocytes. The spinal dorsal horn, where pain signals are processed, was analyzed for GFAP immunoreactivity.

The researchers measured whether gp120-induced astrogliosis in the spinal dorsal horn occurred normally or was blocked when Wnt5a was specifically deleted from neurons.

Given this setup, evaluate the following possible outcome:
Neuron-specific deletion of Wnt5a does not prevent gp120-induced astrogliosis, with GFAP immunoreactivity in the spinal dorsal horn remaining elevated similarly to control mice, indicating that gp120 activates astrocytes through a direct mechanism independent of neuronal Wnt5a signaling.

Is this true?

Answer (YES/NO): NO